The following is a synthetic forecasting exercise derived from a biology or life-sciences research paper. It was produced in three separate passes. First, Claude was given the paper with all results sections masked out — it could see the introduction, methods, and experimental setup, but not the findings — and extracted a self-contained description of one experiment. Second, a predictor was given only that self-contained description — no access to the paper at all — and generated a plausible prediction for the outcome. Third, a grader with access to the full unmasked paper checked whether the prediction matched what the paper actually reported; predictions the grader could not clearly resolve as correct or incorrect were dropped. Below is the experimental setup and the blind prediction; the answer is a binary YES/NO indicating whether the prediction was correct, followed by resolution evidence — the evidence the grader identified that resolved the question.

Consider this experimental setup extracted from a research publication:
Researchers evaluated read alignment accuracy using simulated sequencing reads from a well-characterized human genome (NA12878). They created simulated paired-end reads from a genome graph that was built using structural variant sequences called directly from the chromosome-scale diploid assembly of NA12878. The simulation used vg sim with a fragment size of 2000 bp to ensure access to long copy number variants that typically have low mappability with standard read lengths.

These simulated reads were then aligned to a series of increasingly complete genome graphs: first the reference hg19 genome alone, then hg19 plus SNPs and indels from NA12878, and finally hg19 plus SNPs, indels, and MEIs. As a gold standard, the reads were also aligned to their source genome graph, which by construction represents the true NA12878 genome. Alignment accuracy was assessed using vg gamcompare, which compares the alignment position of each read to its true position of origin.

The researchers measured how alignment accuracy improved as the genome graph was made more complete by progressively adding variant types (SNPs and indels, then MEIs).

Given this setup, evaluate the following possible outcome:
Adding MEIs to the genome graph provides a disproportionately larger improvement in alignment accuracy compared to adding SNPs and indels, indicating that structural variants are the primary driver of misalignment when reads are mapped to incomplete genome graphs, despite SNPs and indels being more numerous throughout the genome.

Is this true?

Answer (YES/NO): NO